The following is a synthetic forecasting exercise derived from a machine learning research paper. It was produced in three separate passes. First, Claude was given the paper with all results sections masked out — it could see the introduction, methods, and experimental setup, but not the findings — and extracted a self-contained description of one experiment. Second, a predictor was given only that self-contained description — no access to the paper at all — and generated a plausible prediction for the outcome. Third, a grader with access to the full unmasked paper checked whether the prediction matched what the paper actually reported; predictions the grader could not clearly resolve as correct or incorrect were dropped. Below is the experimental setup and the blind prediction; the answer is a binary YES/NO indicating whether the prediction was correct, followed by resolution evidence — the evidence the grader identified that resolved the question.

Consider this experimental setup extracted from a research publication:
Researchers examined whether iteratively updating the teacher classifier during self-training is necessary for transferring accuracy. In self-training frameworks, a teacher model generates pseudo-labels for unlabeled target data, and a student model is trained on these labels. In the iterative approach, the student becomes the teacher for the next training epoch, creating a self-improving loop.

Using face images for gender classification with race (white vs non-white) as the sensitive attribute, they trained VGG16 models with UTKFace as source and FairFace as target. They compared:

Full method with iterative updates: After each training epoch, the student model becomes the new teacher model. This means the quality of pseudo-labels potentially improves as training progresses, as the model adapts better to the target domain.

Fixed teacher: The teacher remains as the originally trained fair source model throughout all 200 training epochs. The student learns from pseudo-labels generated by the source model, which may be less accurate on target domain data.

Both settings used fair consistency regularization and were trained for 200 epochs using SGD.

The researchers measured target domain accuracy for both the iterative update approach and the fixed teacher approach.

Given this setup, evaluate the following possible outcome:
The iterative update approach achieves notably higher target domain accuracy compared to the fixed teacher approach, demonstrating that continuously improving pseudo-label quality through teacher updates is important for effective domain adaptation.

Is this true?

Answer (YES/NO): YES